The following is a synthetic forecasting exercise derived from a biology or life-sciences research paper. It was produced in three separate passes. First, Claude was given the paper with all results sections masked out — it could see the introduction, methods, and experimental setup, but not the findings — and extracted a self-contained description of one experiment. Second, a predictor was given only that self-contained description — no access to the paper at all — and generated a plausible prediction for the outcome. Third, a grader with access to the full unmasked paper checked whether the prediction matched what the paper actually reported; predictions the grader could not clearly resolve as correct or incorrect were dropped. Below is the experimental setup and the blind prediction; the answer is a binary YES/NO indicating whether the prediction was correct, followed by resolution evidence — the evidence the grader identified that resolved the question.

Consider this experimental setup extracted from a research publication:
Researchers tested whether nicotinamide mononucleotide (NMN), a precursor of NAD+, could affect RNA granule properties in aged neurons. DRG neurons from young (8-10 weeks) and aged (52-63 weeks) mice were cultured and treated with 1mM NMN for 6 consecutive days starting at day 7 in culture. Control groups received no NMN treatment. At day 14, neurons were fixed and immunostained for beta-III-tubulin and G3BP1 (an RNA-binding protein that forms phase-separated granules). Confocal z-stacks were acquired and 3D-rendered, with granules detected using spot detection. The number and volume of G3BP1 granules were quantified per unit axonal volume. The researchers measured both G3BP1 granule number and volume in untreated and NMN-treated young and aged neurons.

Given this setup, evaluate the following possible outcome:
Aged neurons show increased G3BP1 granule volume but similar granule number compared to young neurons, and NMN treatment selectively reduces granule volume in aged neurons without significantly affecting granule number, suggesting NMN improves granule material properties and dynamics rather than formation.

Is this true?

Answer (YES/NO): YES